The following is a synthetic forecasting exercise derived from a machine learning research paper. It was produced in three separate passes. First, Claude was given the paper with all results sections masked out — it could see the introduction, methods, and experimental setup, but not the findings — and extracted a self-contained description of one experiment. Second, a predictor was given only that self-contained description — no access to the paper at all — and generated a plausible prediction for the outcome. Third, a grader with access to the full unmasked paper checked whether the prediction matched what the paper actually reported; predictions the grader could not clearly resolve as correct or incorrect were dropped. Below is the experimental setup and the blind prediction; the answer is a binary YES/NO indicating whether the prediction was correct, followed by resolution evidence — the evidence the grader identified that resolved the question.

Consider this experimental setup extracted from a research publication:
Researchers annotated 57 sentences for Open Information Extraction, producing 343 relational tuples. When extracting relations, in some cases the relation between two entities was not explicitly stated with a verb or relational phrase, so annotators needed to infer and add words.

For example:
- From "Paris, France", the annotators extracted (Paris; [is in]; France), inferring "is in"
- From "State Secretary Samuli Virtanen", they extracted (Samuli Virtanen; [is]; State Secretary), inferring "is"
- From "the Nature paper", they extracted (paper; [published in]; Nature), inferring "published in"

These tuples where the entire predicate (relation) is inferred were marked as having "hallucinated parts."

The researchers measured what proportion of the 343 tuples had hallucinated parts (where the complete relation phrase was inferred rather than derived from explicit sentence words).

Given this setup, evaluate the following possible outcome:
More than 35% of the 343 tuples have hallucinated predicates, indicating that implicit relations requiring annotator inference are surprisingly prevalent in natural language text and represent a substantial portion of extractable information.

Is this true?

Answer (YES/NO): YES